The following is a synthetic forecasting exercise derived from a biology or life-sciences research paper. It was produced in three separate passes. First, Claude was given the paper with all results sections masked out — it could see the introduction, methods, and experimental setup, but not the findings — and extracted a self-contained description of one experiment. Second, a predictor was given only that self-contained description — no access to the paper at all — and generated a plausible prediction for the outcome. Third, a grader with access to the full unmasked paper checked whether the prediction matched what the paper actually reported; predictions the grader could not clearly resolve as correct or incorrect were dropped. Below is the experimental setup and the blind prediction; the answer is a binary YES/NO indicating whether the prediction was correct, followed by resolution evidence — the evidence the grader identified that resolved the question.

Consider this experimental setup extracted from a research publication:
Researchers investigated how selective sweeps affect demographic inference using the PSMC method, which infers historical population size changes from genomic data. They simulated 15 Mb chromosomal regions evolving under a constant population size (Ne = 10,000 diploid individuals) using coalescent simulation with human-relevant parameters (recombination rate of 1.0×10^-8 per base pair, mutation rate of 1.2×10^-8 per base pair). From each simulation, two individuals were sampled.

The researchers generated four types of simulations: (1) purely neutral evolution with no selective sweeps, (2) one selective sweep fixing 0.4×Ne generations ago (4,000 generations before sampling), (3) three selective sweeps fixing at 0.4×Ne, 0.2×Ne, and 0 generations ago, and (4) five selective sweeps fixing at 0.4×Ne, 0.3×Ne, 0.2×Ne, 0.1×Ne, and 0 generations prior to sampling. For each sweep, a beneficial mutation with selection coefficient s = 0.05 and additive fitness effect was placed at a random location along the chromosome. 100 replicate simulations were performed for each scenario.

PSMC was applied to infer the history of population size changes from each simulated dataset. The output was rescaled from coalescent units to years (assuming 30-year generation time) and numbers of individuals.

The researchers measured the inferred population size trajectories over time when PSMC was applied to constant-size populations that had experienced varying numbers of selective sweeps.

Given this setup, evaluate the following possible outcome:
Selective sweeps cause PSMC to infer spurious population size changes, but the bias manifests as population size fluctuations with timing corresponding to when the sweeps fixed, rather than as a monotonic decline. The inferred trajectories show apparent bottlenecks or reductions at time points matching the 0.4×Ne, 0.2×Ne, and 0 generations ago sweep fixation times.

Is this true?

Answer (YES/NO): NO